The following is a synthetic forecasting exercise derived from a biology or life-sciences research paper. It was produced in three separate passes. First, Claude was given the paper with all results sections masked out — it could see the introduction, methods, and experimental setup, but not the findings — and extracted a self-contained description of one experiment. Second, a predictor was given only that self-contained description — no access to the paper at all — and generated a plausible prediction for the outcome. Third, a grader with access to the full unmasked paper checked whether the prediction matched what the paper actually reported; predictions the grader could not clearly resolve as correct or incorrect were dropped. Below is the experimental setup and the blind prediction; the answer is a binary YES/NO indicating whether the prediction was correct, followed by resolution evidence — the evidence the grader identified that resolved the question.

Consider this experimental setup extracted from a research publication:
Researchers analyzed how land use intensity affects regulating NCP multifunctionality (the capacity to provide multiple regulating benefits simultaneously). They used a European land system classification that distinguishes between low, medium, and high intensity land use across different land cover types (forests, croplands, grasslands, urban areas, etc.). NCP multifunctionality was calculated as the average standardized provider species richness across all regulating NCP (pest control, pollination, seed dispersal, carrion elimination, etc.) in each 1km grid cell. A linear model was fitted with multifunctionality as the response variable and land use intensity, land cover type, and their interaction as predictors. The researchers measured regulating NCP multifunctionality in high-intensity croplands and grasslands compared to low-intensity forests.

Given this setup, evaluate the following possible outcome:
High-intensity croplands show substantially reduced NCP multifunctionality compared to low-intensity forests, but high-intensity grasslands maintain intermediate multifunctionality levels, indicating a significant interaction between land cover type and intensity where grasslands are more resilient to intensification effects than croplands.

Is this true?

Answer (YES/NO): NO